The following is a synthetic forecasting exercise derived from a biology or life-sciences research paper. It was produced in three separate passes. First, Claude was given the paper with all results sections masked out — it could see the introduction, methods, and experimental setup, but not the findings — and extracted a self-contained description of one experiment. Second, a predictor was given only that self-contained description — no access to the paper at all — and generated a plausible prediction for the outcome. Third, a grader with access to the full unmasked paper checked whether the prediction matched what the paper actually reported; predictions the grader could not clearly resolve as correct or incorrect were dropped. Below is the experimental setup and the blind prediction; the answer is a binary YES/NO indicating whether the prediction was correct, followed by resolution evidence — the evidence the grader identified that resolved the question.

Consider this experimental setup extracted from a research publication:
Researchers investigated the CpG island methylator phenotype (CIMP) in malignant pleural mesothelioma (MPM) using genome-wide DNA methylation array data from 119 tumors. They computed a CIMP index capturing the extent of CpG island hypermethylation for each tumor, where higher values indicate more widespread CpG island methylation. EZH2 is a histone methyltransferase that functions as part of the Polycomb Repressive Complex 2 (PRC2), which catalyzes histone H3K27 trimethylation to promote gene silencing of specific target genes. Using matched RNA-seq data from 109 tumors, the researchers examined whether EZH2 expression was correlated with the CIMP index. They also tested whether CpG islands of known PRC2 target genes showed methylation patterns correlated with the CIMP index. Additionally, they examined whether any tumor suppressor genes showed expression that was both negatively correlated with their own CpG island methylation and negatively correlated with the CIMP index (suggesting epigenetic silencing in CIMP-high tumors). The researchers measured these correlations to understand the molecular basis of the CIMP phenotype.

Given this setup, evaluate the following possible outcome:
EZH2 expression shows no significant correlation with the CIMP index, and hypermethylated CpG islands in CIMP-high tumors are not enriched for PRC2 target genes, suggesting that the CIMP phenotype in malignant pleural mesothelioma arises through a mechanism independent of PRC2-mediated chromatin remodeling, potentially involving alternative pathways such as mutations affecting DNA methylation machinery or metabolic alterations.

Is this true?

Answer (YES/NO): NO